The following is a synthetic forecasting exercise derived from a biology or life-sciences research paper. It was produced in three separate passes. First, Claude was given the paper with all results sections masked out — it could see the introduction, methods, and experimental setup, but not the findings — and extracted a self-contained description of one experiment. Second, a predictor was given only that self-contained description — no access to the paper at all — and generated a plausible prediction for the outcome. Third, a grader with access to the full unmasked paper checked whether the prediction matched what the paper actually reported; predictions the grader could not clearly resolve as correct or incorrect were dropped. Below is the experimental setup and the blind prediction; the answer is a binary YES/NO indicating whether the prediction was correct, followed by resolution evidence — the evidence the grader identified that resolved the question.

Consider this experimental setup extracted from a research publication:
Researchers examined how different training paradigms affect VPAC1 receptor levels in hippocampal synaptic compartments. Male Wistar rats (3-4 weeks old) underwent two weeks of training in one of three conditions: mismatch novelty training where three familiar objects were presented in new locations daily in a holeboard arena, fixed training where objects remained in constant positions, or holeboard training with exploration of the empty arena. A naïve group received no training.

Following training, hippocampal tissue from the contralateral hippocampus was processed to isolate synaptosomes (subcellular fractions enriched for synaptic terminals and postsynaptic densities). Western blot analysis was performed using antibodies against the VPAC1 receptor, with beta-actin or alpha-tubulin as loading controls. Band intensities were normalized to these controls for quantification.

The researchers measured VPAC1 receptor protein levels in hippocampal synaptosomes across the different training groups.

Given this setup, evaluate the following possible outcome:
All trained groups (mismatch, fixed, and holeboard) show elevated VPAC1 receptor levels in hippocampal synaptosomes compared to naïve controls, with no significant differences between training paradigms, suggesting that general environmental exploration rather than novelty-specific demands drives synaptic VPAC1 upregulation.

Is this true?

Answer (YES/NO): NO